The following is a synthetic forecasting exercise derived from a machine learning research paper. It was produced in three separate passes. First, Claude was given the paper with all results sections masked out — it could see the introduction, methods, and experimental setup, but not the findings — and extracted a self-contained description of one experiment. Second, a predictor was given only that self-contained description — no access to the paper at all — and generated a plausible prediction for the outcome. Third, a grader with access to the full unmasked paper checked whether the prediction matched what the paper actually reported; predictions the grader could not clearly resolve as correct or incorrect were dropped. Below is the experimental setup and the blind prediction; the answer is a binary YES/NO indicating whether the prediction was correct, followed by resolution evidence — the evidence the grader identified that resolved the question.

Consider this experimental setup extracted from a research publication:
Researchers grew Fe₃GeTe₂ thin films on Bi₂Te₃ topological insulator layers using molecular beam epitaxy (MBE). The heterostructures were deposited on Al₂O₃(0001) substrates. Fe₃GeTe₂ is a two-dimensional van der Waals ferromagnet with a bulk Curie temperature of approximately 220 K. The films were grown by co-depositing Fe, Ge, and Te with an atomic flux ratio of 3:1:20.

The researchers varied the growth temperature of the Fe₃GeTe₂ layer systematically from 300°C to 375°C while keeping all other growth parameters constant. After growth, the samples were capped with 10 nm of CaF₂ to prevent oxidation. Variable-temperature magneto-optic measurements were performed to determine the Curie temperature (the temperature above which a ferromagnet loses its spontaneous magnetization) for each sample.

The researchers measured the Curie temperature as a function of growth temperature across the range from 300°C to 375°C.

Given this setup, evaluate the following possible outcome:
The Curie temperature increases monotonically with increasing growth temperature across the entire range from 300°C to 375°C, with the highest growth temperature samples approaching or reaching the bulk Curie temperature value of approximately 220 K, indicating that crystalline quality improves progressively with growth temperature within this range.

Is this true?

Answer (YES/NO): NO